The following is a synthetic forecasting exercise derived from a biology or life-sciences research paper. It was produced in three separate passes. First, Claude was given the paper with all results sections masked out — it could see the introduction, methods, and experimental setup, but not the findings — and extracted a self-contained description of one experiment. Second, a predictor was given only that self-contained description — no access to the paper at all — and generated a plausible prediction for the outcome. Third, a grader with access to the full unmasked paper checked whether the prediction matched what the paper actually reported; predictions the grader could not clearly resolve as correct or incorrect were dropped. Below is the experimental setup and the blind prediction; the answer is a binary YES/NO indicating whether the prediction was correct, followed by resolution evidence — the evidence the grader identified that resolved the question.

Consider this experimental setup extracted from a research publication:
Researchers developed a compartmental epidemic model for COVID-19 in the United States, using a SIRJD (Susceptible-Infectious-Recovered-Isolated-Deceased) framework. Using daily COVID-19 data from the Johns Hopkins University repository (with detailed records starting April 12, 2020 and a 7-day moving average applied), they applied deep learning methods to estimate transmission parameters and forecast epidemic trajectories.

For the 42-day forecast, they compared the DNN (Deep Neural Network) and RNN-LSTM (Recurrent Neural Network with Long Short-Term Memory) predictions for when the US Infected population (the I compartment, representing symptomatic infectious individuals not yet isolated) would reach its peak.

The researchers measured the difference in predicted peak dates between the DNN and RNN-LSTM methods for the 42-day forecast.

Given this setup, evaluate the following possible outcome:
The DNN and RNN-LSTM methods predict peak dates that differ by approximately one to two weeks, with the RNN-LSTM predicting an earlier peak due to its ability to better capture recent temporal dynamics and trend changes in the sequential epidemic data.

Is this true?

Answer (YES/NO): YES